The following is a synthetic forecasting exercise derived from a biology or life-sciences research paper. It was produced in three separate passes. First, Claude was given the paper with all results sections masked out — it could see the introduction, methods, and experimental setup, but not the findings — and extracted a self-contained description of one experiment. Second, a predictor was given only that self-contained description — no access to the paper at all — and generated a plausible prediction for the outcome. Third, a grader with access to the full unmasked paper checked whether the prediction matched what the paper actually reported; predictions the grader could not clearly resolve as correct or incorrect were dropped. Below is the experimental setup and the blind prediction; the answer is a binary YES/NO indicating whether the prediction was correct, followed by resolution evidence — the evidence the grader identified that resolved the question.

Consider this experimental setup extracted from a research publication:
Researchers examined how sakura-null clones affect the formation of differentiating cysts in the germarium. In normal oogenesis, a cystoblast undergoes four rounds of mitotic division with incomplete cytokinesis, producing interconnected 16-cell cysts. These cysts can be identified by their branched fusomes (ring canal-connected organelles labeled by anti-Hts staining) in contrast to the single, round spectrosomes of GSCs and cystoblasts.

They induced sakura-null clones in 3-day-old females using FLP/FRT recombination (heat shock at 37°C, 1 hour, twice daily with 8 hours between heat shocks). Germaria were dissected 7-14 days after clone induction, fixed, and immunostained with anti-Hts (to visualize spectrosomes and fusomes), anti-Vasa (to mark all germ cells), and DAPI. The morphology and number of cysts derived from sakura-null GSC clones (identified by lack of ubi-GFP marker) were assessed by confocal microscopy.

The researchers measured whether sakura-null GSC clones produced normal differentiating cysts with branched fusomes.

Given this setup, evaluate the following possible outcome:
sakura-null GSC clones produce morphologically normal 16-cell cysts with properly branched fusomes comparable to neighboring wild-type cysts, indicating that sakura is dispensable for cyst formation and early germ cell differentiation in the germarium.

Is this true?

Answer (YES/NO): NO